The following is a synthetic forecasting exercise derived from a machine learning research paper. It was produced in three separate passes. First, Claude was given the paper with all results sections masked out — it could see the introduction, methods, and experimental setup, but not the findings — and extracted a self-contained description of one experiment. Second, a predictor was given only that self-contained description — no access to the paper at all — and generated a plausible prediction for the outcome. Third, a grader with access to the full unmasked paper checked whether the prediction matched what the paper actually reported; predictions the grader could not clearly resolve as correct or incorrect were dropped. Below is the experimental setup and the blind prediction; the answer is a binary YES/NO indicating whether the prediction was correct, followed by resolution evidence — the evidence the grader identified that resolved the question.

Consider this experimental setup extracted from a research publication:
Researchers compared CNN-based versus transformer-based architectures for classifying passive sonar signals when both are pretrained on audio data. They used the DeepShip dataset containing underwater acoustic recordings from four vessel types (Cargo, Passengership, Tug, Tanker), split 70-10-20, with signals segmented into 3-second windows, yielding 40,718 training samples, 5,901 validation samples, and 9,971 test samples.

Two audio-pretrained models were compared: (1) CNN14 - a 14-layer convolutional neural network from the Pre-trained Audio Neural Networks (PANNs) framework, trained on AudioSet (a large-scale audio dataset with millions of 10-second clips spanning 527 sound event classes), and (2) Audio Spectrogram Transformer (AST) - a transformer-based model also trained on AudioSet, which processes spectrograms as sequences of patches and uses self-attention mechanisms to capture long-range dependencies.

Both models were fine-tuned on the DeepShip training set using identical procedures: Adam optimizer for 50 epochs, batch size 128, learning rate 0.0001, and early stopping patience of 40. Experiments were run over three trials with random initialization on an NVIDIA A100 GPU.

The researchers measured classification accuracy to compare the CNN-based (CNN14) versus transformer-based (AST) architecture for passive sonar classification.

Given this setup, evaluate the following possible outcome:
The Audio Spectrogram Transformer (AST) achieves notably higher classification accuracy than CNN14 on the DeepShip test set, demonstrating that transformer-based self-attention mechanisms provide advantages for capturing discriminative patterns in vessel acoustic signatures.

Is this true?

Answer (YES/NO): NO